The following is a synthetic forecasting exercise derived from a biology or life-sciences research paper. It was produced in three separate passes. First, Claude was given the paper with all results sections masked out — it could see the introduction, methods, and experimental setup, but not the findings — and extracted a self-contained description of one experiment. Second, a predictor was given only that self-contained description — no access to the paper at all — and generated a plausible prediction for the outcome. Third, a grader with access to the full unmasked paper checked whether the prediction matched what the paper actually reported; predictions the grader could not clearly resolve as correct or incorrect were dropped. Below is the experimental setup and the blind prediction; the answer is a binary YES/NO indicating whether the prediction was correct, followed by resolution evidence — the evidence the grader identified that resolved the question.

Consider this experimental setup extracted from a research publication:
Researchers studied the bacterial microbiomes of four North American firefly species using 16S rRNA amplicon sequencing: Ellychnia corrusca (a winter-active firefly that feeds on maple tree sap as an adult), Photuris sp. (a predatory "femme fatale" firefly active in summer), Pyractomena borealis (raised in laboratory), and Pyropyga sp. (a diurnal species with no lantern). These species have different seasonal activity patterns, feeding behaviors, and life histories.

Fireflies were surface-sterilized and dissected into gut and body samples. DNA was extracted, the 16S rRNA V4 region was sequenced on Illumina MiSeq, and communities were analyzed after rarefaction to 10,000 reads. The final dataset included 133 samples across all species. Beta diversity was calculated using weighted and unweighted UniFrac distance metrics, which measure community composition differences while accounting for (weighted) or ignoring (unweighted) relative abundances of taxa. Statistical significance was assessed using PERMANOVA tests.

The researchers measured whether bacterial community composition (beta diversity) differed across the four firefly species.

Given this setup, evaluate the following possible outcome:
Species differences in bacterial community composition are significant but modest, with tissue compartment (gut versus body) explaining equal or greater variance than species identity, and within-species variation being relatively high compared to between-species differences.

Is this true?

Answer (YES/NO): NO